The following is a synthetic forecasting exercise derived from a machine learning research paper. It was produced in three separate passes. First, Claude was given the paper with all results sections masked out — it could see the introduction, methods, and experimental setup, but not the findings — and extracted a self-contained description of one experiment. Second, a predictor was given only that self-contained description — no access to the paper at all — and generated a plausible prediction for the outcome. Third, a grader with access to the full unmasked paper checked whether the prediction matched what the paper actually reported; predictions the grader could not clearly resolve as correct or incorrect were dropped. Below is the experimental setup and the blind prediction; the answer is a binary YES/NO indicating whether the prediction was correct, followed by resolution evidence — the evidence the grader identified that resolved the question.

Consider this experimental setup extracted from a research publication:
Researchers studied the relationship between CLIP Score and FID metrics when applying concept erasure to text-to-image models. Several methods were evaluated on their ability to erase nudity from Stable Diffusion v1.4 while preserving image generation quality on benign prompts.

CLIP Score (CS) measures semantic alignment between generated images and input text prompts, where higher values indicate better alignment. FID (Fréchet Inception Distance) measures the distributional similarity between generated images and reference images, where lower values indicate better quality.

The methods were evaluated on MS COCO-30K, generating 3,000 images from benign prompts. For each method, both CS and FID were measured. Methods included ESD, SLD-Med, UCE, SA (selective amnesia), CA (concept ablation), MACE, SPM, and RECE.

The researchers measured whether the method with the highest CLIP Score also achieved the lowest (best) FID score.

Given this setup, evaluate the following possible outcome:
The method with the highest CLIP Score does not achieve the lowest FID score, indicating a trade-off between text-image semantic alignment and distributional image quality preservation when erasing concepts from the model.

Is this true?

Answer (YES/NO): YES